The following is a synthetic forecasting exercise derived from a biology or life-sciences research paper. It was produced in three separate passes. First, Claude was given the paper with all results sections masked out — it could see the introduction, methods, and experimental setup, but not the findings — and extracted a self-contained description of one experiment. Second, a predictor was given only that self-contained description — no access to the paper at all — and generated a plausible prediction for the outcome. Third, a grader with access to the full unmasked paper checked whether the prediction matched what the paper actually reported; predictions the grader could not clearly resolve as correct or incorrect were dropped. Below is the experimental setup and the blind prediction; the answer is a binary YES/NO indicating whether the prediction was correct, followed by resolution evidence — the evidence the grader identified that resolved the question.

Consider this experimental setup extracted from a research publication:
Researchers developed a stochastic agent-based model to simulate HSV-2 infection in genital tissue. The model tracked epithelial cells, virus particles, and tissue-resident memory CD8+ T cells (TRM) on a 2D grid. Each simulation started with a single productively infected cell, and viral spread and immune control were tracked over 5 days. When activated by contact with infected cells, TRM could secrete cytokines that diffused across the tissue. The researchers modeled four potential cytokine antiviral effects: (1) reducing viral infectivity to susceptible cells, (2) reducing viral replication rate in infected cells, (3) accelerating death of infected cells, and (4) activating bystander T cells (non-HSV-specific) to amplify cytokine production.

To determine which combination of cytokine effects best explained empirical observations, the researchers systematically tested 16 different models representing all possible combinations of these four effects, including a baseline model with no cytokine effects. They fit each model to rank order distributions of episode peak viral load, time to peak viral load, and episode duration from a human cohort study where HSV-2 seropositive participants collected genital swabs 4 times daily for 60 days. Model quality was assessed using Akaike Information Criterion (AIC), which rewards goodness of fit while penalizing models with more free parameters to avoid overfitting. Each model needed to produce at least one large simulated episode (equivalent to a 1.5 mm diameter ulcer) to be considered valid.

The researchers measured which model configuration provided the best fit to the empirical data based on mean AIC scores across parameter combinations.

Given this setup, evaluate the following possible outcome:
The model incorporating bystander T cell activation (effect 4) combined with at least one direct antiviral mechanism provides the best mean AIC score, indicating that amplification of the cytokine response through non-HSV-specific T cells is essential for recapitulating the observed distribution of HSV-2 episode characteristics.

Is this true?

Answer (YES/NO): YES